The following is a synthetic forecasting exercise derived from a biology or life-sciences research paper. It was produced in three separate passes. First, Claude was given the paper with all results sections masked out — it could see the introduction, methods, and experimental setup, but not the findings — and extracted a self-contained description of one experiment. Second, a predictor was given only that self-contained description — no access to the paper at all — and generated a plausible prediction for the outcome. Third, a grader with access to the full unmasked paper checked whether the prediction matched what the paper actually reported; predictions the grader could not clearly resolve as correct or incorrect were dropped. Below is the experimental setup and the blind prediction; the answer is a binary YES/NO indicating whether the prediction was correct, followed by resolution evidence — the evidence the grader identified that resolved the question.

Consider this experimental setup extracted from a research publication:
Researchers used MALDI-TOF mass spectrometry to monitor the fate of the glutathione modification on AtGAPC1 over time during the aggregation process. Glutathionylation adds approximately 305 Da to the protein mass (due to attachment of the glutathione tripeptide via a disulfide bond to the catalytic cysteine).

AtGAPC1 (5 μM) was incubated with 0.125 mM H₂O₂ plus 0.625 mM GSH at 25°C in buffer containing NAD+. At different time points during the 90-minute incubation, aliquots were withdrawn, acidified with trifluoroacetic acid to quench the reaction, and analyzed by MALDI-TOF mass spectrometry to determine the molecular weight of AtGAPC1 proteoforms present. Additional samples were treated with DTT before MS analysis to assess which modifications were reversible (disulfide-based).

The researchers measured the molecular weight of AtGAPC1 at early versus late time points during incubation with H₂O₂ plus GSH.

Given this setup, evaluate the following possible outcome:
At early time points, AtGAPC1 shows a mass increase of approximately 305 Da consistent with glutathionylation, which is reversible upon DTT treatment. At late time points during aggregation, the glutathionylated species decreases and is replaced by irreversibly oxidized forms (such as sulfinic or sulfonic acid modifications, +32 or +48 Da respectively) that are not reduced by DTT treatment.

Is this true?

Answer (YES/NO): NO